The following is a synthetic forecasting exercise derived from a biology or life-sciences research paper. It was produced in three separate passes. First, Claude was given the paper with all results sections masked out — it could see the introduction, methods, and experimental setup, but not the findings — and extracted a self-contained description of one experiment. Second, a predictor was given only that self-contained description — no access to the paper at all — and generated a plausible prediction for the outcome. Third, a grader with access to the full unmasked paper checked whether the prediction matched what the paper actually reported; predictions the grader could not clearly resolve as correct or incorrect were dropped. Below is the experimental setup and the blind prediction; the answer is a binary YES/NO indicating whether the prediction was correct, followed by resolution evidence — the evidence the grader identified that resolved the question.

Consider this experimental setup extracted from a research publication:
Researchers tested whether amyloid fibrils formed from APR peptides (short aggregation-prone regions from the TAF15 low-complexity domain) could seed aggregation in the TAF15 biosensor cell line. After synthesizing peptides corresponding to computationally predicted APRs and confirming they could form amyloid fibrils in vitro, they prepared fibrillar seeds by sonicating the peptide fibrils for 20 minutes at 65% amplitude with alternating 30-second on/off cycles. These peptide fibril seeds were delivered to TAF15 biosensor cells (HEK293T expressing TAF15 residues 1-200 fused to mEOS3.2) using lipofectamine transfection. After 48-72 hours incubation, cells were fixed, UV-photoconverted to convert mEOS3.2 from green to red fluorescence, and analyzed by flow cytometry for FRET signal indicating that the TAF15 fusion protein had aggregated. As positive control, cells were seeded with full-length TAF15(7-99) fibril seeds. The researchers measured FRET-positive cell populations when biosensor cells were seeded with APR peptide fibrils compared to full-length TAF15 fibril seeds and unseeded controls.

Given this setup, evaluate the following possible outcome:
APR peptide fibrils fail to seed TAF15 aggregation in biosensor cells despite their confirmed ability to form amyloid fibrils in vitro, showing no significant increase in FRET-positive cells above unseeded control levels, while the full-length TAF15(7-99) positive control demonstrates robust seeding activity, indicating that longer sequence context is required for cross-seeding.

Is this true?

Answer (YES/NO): NO